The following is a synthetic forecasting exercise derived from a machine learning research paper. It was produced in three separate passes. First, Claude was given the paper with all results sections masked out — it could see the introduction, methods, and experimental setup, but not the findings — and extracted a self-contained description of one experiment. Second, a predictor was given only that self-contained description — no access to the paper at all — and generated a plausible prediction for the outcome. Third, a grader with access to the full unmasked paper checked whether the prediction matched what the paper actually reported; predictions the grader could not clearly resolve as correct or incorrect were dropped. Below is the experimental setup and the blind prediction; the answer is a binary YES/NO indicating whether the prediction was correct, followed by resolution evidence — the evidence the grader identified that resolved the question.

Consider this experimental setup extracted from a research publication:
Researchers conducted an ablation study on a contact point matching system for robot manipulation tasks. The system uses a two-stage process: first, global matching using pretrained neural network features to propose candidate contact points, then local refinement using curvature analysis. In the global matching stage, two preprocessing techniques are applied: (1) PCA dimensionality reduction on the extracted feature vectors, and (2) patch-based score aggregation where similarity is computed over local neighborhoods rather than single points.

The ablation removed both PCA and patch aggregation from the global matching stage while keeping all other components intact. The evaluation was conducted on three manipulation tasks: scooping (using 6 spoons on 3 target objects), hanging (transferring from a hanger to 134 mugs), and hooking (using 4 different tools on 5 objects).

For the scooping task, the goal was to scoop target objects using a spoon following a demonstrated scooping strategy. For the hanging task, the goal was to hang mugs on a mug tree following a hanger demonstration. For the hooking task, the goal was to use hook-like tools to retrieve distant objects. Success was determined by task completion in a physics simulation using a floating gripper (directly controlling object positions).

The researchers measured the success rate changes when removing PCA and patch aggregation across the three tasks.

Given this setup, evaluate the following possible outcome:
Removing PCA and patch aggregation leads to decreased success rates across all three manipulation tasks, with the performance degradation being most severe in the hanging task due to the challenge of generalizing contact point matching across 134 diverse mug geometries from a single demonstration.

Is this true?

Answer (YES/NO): NO